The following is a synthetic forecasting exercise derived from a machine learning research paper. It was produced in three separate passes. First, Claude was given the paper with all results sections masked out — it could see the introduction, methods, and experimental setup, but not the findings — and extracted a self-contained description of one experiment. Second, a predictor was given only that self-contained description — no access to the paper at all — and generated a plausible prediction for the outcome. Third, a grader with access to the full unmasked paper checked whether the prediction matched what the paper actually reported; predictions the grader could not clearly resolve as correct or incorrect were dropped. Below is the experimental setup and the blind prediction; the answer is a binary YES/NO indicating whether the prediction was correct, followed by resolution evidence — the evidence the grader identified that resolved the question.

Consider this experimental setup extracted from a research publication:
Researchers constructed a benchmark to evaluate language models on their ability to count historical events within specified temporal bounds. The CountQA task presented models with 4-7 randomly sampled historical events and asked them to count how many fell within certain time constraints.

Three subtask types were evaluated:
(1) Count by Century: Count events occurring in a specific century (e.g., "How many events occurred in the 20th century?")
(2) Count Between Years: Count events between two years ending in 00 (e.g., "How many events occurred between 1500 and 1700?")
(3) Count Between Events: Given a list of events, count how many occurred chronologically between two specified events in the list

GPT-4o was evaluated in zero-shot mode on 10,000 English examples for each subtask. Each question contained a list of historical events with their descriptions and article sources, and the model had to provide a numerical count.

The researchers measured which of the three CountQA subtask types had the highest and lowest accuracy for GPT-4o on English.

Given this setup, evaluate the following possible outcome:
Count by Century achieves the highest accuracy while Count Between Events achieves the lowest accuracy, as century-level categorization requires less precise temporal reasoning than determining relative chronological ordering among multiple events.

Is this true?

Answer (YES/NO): YES